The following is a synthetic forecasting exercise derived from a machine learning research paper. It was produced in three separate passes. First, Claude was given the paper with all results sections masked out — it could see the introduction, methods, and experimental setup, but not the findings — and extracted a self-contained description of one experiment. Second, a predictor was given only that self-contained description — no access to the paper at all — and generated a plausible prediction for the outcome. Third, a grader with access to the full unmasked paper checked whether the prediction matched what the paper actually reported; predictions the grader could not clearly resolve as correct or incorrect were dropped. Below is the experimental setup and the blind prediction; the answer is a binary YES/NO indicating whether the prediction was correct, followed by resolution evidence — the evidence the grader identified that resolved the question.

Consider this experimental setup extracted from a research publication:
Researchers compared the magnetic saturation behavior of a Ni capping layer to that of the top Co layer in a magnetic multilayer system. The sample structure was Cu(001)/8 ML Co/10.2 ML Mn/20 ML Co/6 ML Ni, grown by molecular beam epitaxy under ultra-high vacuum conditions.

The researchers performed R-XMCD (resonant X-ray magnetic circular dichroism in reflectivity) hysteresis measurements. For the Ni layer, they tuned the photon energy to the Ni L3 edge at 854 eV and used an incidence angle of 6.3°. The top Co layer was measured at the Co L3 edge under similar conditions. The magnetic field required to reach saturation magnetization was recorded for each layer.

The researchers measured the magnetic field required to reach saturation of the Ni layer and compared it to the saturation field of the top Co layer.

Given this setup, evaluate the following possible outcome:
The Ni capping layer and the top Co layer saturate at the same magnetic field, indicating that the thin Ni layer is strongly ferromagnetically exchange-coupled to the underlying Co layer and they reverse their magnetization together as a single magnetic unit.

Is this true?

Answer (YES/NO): YES